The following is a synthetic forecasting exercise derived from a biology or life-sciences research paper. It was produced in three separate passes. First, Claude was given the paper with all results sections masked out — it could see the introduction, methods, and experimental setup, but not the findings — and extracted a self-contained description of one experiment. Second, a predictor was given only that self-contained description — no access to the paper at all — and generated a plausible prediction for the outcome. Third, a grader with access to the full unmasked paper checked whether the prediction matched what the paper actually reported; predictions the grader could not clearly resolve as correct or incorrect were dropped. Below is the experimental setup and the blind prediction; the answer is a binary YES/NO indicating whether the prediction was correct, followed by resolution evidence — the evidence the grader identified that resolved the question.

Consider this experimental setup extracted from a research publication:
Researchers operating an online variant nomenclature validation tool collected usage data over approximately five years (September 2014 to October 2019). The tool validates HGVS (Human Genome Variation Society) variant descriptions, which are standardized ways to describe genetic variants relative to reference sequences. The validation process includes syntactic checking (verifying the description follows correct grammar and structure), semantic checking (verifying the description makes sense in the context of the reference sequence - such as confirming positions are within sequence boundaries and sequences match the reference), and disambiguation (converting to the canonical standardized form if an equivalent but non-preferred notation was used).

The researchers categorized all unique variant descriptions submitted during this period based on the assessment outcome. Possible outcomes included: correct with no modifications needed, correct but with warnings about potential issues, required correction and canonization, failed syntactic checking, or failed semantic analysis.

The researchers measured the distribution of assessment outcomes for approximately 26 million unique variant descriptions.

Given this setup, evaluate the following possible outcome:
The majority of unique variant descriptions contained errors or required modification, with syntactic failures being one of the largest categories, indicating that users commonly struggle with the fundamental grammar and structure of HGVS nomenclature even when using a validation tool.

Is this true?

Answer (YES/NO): NO